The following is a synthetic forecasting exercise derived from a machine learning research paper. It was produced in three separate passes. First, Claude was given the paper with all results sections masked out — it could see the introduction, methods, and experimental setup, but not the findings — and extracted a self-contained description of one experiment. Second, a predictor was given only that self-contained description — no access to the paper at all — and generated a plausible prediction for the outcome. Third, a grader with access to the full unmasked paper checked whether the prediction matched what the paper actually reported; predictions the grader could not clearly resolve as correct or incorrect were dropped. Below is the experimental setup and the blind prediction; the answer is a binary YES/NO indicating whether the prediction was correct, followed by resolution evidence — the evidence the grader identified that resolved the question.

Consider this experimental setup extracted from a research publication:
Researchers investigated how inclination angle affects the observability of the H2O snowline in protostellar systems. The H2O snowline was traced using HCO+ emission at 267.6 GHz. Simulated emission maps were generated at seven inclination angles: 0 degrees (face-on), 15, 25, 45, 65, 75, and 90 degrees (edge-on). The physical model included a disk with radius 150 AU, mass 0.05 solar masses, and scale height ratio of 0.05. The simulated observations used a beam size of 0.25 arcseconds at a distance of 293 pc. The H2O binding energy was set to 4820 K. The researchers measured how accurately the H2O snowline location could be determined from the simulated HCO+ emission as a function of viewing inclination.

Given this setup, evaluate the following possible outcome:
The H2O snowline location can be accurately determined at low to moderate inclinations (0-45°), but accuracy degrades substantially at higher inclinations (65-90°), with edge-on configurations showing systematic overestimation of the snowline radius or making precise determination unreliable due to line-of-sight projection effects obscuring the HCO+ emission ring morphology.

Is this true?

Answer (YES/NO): NO